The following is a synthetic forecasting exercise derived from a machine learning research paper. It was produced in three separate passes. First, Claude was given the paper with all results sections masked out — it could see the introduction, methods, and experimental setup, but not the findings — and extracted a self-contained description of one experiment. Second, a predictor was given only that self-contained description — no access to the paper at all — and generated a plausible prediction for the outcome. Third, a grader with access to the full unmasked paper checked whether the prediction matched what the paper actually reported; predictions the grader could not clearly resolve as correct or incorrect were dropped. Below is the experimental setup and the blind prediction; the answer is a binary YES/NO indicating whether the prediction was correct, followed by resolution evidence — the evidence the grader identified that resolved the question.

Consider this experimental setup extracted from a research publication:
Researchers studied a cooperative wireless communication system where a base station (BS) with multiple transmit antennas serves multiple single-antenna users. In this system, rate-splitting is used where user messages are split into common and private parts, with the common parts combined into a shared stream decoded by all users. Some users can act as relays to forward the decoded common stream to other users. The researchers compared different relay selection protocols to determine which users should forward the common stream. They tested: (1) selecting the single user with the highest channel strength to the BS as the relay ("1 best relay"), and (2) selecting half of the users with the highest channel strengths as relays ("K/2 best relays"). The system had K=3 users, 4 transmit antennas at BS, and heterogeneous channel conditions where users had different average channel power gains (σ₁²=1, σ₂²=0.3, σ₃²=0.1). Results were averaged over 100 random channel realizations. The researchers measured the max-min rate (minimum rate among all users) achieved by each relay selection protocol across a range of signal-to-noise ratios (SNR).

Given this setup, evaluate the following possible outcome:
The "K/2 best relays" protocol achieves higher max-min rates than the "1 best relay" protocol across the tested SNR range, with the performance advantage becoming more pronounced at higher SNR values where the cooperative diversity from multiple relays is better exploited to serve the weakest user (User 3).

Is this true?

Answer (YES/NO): NO